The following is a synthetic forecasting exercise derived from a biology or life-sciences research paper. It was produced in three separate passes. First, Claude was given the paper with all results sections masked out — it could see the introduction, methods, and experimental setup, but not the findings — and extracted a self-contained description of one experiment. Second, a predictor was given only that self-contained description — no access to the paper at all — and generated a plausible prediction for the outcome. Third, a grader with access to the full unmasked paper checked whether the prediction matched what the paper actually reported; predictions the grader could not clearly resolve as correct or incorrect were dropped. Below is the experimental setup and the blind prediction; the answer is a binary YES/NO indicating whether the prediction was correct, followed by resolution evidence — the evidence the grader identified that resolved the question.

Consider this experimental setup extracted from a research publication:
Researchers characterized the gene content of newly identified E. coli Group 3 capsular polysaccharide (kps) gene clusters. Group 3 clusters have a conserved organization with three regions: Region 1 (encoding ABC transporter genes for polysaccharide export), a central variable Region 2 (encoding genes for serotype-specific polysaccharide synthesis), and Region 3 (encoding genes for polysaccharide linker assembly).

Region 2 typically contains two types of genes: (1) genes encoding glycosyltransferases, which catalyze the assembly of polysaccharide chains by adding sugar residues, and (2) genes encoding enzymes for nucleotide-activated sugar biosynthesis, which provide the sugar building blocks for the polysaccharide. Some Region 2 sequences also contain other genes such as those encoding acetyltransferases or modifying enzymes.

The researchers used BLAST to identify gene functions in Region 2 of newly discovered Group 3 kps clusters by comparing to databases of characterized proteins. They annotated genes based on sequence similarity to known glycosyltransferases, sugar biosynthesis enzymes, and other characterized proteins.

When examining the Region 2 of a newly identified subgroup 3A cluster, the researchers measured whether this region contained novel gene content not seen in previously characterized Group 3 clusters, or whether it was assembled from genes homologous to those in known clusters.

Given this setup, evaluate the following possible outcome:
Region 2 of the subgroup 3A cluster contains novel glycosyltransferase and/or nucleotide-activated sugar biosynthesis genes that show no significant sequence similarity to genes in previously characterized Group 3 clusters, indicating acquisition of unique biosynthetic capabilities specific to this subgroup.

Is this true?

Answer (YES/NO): NO